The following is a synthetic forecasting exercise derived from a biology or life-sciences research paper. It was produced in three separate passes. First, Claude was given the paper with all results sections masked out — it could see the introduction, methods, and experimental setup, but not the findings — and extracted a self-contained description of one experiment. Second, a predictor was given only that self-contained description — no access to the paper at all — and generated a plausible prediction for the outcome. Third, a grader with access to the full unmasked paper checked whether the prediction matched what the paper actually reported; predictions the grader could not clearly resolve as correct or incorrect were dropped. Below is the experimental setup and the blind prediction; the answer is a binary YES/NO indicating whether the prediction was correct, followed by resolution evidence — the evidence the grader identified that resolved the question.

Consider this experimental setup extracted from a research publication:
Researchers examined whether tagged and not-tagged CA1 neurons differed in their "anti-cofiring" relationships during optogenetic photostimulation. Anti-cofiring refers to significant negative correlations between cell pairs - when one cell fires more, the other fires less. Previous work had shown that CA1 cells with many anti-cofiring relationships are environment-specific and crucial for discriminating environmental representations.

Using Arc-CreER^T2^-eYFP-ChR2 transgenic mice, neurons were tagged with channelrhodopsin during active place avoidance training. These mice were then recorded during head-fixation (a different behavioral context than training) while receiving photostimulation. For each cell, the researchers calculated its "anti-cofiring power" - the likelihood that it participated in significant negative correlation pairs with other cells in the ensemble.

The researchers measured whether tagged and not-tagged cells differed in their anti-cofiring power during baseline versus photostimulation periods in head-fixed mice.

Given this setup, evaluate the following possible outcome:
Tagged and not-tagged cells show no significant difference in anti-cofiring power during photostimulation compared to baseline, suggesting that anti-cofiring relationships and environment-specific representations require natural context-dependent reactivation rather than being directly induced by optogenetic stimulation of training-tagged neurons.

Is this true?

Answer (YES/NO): NO